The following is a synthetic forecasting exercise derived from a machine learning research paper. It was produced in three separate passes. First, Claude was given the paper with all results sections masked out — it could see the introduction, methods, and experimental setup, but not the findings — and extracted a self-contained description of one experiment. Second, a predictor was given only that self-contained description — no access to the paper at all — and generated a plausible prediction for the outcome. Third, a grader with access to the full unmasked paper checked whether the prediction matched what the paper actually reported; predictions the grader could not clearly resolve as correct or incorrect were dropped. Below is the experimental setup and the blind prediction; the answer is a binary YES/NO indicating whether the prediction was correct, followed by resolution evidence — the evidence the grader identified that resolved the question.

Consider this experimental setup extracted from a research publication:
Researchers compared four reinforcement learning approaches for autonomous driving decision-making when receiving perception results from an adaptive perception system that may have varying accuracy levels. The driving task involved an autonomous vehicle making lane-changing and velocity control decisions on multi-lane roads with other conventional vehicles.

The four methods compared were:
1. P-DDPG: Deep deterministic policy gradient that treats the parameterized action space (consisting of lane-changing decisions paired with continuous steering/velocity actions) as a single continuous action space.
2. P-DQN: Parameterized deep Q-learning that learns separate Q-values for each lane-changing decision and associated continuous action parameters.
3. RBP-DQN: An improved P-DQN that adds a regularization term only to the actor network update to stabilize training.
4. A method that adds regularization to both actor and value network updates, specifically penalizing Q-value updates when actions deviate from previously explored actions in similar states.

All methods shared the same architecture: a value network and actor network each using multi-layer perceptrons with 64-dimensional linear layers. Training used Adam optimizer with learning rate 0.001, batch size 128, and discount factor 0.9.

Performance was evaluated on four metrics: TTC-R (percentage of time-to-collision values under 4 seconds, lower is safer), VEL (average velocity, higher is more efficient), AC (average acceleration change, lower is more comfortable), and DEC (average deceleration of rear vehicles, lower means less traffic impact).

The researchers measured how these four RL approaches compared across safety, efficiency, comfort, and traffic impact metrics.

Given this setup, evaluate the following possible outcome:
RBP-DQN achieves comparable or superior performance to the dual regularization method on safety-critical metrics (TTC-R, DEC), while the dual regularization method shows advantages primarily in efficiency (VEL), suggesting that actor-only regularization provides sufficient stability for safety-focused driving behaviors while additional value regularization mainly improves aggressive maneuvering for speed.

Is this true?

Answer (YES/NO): NO